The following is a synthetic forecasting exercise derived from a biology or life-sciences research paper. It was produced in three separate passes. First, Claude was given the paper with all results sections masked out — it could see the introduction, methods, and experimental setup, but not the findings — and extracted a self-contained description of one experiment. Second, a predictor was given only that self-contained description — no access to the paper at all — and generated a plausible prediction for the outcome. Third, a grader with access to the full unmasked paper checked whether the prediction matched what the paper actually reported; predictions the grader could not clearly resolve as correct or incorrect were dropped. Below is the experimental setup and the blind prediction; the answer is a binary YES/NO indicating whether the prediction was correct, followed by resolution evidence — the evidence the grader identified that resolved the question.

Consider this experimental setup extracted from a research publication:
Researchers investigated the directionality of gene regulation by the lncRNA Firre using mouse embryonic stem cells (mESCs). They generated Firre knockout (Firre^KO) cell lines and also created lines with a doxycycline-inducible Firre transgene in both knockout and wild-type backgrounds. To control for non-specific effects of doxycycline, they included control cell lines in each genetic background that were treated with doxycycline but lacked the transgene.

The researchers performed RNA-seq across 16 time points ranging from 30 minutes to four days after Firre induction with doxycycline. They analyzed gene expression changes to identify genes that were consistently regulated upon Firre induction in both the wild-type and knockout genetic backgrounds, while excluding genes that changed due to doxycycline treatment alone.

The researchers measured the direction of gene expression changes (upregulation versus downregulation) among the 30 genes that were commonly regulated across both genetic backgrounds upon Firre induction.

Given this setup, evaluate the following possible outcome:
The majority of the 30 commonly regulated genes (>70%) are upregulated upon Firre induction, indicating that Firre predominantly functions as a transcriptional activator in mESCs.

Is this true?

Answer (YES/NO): YES